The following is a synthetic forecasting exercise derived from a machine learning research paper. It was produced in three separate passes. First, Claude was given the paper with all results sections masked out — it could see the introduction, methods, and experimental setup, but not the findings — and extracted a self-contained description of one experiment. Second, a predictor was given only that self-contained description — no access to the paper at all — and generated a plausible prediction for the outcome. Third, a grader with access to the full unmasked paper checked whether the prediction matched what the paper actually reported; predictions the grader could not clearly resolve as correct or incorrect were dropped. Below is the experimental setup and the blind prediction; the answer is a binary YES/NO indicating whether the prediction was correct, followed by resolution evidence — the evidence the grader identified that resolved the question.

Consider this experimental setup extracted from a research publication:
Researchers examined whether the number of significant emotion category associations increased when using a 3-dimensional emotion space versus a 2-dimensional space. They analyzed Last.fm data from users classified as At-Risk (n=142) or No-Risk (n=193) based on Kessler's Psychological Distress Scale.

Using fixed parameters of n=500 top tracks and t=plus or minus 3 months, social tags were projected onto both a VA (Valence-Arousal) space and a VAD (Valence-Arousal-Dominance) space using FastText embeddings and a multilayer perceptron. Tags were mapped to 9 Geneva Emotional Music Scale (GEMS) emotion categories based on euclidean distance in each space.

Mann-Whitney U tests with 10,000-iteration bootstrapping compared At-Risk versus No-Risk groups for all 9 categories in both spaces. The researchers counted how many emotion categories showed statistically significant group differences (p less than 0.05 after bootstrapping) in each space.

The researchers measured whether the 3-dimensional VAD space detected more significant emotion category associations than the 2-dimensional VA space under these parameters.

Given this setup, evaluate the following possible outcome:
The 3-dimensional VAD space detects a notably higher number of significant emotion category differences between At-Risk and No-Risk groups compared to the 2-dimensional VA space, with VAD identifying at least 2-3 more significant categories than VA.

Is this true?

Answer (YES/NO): NO